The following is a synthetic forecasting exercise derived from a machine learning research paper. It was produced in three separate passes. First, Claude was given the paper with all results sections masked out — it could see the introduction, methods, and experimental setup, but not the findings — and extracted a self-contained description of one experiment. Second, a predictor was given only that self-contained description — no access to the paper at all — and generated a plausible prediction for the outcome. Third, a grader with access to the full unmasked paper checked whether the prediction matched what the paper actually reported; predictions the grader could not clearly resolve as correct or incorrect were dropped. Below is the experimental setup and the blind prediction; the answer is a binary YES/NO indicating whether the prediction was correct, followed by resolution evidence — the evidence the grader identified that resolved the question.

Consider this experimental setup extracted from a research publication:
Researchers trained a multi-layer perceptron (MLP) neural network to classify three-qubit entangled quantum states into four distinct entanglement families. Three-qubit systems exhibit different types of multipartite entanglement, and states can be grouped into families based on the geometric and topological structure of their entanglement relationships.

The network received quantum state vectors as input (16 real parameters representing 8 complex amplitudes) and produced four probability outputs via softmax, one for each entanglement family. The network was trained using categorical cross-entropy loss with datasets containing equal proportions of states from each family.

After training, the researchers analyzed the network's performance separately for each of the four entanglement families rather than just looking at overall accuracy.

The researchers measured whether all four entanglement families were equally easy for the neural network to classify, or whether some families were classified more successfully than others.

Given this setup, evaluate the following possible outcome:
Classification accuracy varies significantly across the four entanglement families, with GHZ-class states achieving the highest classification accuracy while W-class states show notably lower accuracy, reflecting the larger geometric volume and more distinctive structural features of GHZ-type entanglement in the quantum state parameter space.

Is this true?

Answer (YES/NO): NO